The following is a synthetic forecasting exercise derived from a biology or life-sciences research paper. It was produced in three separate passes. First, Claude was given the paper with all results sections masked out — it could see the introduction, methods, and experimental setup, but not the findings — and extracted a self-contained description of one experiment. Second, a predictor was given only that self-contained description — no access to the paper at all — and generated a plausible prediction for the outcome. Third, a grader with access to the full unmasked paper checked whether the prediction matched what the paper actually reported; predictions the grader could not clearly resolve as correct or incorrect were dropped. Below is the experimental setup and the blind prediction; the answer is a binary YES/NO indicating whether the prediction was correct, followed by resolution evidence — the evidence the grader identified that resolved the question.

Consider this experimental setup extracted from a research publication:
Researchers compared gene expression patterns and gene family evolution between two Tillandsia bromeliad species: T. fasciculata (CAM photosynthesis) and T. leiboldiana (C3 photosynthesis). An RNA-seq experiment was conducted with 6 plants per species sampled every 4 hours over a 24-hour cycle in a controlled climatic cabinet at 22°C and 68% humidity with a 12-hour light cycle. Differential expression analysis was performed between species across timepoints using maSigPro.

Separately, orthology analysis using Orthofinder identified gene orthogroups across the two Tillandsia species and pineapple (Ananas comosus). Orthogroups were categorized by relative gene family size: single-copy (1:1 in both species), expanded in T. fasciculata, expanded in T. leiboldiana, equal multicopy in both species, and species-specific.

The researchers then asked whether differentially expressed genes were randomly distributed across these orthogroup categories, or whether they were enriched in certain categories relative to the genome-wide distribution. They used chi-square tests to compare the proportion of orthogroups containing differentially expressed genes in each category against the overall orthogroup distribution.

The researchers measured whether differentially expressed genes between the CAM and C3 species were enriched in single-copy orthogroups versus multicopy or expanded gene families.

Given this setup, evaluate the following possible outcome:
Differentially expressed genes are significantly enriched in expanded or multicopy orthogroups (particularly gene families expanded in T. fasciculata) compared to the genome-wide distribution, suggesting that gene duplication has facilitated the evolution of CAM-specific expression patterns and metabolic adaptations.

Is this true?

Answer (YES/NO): YES